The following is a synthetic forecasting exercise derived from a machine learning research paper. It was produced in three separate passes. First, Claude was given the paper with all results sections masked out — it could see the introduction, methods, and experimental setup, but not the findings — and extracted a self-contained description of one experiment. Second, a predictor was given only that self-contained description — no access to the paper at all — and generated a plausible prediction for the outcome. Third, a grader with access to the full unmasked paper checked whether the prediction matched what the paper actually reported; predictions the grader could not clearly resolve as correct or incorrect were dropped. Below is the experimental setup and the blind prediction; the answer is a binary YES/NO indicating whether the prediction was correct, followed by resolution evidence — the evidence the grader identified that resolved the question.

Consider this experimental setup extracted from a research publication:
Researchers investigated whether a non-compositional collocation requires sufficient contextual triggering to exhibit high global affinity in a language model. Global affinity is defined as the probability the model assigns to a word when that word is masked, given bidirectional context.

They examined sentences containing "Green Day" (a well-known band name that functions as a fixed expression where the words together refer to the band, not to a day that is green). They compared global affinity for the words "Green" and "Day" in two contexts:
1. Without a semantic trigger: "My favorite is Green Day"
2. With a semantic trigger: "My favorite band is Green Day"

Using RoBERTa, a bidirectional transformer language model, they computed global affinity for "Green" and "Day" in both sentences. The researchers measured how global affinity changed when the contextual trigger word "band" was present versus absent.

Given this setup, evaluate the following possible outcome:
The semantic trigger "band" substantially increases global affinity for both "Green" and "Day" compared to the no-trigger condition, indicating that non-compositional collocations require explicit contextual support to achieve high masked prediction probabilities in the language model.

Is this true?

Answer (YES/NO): YES